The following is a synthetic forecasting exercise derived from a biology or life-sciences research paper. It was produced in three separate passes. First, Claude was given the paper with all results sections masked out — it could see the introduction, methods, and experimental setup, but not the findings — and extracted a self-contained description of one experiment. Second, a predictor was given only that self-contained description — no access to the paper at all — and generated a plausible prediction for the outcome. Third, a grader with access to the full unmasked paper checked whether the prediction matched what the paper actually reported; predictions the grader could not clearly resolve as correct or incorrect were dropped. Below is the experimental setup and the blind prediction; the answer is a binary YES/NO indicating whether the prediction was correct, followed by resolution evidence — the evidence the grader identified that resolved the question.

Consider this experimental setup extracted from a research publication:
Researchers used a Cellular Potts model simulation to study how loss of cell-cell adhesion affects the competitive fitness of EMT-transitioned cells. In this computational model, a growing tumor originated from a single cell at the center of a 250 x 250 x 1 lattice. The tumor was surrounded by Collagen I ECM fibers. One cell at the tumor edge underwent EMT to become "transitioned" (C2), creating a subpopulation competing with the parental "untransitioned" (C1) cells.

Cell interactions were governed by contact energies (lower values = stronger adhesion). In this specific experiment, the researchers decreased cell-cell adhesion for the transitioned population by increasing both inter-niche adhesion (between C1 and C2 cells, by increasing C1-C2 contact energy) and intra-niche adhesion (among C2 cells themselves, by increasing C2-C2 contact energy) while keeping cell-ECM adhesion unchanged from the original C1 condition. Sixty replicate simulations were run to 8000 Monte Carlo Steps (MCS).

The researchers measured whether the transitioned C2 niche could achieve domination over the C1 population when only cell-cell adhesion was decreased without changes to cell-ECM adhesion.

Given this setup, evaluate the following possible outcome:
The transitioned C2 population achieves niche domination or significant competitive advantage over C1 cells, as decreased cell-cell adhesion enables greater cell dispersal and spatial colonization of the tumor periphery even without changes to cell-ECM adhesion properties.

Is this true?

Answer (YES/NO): NO